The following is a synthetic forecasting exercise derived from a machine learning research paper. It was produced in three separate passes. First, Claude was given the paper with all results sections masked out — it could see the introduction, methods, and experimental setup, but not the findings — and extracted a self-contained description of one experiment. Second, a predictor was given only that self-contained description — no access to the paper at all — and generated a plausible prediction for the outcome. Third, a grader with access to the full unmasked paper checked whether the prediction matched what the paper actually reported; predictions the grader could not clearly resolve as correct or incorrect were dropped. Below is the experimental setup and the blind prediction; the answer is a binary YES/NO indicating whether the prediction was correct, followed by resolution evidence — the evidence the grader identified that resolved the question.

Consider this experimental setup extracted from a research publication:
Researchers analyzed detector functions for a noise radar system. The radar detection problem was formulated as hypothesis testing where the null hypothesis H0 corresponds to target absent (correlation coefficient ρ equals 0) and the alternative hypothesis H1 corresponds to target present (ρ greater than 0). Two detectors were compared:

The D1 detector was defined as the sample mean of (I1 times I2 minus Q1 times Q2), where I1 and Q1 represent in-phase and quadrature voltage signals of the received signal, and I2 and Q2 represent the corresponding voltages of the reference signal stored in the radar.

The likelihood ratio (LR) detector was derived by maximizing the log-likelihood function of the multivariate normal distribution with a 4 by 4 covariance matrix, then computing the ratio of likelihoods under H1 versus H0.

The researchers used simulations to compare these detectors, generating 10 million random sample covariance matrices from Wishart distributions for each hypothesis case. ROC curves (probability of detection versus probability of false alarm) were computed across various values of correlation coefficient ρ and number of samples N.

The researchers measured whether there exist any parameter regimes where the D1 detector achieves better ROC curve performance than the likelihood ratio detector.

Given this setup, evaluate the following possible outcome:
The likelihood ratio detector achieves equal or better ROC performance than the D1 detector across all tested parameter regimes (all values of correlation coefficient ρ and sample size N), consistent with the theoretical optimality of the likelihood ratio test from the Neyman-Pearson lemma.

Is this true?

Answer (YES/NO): NO